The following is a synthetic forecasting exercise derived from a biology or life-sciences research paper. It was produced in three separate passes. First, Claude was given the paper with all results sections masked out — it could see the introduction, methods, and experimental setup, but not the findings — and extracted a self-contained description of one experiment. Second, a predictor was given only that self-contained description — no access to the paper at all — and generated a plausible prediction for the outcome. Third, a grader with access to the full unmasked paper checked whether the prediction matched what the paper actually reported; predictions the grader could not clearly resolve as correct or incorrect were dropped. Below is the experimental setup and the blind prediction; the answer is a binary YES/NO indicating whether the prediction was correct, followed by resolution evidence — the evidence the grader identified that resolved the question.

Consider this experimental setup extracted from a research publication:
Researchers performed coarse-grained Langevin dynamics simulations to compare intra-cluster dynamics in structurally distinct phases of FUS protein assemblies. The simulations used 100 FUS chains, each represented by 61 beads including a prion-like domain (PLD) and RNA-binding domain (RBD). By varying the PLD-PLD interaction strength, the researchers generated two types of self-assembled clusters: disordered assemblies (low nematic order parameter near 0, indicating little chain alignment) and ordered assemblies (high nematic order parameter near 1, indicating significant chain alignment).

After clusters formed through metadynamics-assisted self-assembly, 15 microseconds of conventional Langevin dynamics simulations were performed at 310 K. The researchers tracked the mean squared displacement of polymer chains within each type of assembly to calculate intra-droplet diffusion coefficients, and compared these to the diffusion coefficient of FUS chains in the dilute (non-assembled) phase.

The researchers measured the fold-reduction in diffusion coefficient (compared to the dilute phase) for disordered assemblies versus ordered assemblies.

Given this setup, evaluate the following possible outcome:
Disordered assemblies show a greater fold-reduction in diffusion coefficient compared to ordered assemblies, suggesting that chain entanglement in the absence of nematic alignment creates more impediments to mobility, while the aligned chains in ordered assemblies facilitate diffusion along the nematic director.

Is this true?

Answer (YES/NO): NO